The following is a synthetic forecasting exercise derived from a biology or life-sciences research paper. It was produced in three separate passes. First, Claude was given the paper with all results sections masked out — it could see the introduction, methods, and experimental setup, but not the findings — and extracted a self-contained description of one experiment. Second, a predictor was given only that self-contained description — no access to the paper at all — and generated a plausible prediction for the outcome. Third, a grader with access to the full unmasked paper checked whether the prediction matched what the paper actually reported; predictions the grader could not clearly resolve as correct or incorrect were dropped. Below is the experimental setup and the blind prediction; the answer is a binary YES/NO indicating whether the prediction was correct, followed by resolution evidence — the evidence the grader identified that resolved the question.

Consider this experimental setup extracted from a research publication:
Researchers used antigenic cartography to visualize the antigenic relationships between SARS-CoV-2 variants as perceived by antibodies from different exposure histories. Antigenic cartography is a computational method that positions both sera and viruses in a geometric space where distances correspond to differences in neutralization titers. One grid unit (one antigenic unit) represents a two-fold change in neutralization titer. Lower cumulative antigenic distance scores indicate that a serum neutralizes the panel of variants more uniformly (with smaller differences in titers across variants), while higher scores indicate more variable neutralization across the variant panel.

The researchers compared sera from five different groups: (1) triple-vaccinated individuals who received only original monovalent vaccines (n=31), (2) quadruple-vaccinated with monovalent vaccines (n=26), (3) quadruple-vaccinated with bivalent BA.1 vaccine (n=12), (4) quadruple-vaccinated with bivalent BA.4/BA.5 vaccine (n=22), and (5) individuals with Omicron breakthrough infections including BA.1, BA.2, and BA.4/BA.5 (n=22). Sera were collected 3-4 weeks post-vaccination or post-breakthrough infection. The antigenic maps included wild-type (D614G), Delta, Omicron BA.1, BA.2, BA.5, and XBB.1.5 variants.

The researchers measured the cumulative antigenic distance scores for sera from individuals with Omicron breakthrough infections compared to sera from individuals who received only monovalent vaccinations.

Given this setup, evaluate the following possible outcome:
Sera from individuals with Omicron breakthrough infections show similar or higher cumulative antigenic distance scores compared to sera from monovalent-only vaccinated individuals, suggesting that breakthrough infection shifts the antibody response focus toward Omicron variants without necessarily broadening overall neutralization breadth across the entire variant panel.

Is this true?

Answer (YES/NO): NO